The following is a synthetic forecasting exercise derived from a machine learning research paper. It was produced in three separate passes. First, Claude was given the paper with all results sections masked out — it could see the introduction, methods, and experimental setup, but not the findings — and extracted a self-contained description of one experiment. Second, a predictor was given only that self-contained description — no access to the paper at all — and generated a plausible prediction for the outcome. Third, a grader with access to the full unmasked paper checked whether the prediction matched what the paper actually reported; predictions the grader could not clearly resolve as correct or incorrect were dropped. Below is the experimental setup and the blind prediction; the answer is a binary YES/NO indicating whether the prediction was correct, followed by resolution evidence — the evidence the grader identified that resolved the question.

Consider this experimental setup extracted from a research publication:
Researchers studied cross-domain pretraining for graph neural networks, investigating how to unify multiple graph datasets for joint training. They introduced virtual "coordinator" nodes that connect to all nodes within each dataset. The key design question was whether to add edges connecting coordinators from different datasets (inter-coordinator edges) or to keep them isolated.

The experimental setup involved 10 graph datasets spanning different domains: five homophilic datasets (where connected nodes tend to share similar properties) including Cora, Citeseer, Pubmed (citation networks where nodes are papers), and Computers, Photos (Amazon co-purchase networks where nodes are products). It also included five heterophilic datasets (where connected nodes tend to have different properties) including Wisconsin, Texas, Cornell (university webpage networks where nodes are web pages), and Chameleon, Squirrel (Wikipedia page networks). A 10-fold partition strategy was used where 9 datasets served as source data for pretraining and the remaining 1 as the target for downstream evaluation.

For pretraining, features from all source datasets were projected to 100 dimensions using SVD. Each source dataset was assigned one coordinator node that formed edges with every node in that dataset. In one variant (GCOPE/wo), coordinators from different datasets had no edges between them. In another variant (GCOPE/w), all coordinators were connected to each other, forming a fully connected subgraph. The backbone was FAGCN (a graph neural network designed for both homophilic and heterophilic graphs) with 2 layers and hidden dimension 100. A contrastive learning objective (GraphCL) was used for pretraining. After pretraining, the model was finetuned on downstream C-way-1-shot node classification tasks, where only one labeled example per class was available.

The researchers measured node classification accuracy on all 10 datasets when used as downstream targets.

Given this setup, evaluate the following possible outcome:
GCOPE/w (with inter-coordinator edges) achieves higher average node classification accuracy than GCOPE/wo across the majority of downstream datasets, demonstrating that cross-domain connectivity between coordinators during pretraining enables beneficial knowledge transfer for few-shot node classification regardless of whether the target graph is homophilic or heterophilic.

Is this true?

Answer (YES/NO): YES